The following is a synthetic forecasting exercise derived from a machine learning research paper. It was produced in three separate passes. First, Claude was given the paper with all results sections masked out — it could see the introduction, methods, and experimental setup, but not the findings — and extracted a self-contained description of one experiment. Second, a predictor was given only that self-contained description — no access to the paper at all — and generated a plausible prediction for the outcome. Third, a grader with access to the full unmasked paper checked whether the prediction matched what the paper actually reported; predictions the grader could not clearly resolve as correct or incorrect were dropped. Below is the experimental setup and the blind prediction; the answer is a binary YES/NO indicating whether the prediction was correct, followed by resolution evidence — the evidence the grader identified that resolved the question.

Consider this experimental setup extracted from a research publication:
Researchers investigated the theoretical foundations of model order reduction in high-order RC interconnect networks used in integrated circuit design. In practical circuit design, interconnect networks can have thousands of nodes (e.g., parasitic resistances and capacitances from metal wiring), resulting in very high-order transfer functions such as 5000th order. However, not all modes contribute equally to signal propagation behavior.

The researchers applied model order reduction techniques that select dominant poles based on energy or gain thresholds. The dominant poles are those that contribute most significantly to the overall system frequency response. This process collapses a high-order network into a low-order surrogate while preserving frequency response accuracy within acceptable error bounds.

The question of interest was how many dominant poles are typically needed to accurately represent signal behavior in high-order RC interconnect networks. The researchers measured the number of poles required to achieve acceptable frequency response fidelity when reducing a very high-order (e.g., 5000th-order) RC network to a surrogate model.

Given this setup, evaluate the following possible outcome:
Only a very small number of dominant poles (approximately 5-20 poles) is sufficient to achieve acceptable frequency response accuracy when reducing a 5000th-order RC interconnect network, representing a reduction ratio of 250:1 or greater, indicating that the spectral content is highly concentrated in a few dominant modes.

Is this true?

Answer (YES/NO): NO